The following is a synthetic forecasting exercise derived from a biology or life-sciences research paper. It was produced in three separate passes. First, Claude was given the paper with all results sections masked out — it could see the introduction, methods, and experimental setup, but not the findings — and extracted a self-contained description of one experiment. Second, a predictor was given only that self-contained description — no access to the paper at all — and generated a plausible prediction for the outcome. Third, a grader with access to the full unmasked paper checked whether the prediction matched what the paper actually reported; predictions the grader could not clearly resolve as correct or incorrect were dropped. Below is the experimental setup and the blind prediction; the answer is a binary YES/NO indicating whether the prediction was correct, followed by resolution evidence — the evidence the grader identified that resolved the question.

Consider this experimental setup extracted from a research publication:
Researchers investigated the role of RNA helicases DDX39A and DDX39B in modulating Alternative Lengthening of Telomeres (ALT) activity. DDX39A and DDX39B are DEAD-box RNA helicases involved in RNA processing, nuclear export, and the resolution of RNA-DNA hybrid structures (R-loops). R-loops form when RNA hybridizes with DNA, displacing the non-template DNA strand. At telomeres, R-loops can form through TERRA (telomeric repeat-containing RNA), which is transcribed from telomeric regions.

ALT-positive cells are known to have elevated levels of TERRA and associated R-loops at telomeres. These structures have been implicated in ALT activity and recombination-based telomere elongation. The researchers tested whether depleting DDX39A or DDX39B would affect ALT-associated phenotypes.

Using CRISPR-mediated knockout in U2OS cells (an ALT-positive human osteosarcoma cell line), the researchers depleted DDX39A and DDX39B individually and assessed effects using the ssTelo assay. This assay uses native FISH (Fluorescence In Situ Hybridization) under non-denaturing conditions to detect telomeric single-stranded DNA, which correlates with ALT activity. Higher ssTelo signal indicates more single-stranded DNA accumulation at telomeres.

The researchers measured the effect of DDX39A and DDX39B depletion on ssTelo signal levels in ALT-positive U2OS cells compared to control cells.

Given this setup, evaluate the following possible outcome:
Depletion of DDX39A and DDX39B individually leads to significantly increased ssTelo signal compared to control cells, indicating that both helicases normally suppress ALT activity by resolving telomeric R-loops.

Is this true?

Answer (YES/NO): YES